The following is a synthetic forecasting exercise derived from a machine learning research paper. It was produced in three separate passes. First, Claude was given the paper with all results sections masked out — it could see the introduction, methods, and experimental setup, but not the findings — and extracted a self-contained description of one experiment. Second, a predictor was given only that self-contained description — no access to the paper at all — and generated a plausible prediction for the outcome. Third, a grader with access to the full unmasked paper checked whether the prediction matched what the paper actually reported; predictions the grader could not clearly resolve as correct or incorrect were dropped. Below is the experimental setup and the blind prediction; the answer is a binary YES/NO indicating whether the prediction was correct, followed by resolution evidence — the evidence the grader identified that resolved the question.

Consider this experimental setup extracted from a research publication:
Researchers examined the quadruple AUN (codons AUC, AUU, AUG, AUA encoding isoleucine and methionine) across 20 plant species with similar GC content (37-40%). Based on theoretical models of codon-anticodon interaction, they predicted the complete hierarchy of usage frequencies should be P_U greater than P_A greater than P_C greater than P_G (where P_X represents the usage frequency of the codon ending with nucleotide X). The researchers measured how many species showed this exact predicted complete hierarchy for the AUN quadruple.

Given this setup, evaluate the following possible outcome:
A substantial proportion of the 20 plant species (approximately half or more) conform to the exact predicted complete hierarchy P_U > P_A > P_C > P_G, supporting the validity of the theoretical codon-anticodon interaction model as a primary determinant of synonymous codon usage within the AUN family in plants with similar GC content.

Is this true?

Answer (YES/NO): NO